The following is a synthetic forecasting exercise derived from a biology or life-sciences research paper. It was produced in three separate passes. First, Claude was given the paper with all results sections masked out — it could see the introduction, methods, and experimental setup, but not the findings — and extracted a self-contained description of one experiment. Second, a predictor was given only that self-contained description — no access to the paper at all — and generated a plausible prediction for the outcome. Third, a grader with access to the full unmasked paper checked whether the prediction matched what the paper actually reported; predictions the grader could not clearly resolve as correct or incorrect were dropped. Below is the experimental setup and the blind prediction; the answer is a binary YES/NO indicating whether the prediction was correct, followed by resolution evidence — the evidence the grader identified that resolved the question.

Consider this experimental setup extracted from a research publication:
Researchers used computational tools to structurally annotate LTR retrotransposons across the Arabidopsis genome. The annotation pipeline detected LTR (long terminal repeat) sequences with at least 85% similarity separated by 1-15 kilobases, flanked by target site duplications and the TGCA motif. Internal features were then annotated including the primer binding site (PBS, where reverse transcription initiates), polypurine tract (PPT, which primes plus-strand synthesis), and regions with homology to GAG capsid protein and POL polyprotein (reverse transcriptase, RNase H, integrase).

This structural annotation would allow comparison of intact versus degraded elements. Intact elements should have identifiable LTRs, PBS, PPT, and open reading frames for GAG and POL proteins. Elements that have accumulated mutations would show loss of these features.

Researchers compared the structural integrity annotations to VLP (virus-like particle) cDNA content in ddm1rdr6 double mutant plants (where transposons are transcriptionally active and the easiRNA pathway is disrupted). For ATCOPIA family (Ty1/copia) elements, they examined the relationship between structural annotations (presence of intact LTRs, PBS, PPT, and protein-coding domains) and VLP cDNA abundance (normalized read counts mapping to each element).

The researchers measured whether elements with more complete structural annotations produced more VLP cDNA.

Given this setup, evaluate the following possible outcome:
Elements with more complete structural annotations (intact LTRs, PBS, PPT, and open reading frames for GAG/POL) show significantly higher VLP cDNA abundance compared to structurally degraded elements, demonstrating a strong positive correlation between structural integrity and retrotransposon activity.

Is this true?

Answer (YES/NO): YES